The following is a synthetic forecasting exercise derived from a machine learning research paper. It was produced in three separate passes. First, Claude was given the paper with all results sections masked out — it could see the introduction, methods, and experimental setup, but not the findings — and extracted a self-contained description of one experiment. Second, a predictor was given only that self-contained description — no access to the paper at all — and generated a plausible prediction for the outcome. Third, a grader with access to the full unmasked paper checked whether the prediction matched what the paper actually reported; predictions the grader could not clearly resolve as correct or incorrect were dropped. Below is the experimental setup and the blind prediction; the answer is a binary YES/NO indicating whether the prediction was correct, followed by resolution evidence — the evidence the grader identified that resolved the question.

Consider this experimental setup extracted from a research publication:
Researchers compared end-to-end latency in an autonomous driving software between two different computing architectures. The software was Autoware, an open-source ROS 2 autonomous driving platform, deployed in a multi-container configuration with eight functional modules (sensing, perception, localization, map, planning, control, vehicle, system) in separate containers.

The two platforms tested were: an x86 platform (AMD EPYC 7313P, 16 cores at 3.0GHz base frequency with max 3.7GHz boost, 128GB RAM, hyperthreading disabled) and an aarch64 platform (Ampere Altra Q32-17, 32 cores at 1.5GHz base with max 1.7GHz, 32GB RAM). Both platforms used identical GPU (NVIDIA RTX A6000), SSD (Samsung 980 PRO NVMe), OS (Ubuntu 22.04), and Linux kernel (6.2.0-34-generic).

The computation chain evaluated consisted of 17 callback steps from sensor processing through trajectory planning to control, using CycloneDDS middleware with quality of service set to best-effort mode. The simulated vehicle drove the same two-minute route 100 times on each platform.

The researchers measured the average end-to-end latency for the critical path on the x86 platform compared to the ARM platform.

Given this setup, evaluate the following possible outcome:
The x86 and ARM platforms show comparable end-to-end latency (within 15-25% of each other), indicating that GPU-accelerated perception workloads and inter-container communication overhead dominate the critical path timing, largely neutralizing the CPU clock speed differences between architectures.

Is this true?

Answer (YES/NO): NO